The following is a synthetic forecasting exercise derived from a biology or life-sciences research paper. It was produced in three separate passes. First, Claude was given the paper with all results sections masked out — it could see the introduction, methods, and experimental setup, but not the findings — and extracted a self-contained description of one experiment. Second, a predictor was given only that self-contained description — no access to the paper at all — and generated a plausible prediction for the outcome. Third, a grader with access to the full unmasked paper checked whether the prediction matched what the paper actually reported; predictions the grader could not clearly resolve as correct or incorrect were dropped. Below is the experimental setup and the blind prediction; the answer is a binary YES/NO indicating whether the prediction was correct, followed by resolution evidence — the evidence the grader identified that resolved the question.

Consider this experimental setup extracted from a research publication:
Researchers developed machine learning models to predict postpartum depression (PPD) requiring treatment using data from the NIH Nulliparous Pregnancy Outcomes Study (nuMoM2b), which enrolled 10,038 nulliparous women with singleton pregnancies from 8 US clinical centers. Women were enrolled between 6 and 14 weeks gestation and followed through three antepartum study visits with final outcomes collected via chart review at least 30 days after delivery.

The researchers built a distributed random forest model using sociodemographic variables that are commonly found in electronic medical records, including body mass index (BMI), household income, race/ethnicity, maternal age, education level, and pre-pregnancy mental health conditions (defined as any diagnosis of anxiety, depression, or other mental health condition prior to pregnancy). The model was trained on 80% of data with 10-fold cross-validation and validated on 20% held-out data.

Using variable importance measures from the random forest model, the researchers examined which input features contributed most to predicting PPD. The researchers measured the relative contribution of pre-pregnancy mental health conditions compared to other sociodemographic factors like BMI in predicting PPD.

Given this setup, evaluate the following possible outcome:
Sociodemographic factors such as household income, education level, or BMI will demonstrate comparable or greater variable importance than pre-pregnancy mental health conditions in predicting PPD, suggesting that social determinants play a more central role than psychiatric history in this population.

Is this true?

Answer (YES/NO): YES